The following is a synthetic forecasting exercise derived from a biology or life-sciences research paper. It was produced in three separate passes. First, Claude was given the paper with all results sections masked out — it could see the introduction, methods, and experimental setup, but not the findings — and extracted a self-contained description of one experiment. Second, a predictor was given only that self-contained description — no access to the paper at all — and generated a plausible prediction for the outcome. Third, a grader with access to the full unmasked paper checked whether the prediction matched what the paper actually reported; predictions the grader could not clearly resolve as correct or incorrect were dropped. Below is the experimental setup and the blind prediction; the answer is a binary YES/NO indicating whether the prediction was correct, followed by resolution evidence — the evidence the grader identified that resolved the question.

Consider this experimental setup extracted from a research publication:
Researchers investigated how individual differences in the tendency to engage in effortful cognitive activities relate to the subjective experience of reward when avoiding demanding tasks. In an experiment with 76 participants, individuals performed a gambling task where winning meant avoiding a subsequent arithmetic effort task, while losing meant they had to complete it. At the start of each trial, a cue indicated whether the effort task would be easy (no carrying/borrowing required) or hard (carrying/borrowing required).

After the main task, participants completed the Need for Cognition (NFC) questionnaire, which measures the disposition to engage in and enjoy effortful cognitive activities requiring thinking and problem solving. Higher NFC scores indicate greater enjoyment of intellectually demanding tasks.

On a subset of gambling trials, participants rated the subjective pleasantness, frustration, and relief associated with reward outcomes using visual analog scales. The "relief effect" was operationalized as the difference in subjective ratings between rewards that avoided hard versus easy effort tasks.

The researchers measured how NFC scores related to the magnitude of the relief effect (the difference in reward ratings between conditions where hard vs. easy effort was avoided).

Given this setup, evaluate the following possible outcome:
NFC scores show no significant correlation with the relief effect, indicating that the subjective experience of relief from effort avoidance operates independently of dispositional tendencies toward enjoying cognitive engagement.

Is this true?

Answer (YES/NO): NO